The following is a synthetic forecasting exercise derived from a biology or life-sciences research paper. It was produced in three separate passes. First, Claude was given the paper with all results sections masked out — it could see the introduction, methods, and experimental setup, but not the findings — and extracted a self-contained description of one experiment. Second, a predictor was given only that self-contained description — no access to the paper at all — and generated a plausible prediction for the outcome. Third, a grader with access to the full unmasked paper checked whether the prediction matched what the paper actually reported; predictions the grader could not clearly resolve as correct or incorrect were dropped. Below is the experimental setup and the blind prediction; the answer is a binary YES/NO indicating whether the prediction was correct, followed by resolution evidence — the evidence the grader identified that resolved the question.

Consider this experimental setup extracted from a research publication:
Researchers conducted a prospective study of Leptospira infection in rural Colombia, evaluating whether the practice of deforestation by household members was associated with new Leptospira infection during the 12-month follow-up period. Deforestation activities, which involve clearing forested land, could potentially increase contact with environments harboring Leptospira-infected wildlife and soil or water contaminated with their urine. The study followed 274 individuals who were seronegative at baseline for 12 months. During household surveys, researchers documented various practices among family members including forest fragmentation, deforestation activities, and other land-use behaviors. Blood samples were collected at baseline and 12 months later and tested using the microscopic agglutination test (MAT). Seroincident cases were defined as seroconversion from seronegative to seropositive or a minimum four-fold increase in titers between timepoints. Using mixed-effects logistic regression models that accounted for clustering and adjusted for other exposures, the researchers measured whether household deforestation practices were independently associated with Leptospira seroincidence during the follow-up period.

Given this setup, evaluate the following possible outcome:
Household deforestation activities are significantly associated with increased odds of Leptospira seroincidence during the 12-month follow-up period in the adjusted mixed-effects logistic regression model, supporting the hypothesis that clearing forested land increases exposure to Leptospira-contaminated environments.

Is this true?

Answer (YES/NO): NO